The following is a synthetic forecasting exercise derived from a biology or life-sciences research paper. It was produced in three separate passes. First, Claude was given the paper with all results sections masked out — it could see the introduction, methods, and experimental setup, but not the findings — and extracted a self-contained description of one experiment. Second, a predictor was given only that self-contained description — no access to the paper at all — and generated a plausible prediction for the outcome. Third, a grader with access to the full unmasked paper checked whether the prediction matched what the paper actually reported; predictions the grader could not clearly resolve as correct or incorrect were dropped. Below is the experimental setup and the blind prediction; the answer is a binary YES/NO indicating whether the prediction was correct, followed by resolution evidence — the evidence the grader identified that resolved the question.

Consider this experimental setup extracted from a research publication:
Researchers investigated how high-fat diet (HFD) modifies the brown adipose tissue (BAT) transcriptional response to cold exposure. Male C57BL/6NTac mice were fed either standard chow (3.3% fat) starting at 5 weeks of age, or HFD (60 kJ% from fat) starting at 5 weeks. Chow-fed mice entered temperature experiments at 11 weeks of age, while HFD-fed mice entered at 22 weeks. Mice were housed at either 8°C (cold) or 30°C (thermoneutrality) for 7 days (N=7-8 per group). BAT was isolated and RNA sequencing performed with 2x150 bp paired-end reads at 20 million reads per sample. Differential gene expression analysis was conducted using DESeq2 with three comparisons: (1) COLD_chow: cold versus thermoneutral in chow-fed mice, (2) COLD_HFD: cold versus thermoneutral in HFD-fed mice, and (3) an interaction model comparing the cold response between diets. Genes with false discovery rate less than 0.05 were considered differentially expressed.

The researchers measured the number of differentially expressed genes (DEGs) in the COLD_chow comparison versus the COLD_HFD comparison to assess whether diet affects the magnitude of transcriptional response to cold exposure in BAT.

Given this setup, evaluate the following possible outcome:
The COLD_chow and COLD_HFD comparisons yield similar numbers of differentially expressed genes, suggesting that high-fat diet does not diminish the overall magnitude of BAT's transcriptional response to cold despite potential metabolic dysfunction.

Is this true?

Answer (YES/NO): NO